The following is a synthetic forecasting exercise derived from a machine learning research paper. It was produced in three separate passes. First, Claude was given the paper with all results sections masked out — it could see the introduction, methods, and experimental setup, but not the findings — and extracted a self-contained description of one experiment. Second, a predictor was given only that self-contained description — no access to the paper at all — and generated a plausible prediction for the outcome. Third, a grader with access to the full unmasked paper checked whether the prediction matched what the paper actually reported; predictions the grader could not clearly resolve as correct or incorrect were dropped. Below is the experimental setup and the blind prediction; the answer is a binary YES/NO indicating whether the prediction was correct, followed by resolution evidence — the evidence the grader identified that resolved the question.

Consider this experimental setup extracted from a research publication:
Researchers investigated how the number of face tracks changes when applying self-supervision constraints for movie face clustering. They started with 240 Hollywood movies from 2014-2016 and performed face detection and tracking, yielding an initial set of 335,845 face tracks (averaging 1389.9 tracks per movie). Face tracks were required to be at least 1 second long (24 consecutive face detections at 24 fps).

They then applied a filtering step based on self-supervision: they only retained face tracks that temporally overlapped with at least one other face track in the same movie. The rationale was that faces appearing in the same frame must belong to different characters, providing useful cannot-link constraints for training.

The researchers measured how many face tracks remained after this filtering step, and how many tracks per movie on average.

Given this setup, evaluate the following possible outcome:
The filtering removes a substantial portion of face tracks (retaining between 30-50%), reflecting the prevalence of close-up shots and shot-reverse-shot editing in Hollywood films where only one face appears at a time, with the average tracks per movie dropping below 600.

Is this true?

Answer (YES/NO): NO